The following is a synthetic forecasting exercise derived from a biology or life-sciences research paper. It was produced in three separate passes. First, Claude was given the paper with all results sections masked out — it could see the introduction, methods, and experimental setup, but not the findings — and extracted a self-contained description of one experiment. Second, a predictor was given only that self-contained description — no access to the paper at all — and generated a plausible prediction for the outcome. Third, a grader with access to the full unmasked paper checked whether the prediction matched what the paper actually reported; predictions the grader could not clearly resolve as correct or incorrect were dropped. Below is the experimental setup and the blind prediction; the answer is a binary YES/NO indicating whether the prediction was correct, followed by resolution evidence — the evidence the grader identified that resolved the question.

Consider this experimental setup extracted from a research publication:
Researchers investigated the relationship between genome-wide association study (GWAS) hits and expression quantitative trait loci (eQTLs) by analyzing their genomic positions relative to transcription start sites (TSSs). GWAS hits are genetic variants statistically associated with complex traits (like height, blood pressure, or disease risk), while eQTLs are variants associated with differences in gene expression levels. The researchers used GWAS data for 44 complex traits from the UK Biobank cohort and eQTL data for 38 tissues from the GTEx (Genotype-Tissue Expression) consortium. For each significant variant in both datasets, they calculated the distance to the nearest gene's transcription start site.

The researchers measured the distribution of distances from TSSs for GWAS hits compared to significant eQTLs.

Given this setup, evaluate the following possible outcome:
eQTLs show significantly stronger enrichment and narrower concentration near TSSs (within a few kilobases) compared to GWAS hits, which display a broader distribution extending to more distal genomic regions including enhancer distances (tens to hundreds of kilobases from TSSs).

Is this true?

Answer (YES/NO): YES